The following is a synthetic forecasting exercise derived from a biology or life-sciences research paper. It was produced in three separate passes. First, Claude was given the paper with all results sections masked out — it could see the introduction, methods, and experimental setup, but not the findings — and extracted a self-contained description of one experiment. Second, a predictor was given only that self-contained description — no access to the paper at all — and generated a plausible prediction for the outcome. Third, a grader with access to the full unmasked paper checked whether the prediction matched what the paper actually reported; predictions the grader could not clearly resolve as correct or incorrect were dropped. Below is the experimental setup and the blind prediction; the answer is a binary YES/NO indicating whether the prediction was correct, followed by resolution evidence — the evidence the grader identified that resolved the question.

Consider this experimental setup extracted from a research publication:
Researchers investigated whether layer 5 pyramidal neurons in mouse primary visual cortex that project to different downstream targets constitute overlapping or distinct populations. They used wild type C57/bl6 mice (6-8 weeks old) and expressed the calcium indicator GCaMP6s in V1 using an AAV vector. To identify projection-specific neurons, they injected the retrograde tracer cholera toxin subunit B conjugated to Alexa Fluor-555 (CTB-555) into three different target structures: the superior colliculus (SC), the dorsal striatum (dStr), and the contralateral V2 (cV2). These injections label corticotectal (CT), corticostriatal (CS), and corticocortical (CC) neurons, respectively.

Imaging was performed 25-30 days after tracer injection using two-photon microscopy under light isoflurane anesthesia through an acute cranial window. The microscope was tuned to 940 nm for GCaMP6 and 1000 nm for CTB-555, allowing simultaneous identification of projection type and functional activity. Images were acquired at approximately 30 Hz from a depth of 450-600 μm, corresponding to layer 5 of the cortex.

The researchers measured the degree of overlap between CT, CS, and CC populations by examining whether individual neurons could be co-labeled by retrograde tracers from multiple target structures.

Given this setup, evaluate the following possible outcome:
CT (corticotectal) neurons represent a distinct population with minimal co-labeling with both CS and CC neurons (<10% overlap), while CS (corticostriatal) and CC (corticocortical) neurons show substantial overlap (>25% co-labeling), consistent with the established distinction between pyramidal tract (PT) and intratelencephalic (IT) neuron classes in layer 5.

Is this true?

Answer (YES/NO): NO